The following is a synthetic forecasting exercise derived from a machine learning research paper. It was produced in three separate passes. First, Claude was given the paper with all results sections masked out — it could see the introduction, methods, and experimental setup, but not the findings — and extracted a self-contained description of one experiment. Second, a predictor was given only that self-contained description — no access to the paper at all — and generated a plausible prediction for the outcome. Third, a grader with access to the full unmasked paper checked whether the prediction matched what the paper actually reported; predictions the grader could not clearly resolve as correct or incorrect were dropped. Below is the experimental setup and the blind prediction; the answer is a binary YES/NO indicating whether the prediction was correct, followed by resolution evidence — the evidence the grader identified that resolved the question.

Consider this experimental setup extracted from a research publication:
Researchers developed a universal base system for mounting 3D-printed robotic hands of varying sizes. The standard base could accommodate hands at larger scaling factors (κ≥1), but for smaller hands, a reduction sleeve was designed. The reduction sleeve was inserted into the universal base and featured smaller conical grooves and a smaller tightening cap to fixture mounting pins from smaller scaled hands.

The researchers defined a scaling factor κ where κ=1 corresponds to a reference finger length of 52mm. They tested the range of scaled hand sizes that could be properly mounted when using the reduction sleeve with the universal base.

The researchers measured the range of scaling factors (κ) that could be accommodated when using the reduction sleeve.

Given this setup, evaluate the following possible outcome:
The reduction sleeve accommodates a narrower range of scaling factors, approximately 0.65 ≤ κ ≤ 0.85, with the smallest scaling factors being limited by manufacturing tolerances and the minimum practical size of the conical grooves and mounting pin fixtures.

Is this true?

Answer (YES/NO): NO